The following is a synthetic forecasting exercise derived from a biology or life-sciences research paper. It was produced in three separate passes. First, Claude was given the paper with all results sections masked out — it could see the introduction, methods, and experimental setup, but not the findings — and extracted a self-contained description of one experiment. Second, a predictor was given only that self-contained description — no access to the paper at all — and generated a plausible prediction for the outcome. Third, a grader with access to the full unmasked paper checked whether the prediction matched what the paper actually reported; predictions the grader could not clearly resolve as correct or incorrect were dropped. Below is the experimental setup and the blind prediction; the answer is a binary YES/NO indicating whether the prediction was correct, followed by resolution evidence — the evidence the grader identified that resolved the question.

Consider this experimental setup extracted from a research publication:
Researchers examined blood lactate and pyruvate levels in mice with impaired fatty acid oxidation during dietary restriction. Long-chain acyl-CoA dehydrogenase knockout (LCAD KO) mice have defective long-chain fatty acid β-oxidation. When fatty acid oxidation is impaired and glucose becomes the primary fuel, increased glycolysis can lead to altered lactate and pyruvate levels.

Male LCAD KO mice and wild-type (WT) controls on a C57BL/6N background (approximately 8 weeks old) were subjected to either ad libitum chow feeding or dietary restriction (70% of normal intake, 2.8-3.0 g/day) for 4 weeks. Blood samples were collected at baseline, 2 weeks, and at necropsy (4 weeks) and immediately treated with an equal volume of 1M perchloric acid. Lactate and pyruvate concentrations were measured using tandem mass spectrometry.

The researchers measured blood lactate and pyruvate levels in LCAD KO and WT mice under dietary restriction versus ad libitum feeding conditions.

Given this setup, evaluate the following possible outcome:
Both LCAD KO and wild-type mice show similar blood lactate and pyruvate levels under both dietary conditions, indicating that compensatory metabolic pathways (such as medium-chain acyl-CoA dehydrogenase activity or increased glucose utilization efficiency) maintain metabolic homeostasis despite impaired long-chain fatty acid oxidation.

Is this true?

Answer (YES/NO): YES